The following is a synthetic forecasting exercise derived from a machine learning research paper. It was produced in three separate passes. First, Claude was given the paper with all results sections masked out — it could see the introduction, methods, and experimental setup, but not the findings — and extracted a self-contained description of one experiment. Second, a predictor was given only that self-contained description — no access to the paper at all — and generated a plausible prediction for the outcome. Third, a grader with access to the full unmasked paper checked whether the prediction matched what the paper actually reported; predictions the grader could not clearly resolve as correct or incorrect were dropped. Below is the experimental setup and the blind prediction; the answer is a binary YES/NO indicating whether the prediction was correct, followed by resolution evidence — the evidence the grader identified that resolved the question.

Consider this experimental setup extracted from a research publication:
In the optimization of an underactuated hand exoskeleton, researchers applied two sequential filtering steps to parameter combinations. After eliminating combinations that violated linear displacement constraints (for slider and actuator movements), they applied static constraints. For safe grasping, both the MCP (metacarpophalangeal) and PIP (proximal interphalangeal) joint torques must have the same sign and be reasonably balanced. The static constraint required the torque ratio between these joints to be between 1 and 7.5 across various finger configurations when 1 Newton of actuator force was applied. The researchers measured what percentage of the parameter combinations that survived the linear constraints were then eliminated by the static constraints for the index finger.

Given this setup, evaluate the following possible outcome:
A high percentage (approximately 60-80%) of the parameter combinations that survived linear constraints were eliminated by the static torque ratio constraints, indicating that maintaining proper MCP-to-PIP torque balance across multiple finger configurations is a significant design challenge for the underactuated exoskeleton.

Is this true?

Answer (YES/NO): NO